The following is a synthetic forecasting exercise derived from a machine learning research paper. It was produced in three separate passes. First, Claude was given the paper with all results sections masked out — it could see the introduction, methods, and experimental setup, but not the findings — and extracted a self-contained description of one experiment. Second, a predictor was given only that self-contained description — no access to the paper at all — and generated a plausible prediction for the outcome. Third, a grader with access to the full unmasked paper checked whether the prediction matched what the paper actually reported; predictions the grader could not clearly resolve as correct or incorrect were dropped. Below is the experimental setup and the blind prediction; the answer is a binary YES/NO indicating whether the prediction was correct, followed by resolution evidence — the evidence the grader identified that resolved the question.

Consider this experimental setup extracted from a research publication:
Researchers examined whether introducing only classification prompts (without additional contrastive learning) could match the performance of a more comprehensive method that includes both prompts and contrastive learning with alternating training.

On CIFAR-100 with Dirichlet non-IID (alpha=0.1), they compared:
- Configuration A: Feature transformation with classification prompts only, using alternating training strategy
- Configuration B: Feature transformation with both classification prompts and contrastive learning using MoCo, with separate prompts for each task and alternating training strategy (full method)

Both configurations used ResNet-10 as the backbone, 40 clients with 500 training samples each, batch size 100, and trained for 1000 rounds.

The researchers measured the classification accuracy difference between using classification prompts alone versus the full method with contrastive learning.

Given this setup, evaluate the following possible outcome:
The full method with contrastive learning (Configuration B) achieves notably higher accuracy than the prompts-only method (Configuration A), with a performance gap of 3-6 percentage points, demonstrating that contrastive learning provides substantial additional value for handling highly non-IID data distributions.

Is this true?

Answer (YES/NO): YES